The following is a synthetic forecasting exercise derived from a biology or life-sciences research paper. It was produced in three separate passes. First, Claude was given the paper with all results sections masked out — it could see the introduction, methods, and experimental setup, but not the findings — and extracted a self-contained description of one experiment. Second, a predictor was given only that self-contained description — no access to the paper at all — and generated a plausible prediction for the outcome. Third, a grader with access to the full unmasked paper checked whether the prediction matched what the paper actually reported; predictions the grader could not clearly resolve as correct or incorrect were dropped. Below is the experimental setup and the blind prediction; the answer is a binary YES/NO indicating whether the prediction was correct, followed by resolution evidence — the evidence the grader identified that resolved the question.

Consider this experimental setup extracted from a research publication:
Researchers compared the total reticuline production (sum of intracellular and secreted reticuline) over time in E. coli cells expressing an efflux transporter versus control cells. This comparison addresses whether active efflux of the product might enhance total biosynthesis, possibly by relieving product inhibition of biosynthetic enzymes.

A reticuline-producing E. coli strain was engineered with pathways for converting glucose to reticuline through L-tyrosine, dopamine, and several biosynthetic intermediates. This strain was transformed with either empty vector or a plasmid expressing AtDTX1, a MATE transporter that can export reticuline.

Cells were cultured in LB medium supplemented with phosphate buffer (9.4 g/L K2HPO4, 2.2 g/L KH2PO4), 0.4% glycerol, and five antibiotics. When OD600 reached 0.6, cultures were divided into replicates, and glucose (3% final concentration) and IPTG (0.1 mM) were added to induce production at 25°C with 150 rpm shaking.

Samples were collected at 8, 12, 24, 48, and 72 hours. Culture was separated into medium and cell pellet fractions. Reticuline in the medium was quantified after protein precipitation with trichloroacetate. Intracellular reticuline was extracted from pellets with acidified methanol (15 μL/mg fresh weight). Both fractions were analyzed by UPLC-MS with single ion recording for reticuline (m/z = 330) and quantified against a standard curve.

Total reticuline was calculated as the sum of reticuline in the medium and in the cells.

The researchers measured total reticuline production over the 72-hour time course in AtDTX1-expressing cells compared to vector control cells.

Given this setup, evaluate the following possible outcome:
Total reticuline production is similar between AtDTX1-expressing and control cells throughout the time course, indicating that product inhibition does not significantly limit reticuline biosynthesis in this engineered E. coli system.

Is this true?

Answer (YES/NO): NO